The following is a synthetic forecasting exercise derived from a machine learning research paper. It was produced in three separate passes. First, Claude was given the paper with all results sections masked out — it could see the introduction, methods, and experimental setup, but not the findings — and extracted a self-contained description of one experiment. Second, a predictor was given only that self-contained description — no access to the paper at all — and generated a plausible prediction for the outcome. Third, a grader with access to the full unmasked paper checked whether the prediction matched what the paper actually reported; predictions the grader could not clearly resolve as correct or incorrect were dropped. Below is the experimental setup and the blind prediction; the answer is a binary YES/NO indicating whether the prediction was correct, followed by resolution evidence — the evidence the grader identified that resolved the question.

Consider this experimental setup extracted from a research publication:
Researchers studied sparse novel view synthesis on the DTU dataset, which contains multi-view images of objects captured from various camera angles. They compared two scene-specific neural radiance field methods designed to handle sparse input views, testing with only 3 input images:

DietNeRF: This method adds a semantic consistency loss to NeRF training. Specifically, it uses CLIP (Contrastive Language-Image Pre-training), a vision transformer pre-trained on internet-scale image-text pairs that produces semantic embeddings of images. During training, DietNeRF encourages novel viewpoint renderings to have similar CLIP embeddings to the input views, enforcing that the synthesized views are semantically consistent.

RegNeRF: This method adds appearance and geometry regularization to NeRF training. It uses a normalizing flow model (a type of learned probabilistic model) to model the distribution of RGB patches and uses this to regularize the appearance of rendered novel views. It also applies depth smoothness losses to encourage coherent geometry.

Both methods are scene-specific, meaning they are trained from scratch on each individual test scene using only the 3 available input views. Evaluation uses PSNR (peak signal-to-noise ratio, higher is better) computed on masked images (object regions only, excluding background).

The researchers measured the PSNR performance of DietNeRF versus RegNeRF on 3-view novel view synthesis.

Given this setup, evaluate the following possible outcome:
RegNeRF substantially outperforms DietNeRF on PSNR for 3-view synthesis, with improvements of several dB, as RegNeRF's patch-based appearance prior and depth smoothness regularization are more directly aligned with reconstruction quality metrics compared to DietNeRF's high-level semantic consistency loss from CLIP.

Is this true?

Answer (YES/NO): YES